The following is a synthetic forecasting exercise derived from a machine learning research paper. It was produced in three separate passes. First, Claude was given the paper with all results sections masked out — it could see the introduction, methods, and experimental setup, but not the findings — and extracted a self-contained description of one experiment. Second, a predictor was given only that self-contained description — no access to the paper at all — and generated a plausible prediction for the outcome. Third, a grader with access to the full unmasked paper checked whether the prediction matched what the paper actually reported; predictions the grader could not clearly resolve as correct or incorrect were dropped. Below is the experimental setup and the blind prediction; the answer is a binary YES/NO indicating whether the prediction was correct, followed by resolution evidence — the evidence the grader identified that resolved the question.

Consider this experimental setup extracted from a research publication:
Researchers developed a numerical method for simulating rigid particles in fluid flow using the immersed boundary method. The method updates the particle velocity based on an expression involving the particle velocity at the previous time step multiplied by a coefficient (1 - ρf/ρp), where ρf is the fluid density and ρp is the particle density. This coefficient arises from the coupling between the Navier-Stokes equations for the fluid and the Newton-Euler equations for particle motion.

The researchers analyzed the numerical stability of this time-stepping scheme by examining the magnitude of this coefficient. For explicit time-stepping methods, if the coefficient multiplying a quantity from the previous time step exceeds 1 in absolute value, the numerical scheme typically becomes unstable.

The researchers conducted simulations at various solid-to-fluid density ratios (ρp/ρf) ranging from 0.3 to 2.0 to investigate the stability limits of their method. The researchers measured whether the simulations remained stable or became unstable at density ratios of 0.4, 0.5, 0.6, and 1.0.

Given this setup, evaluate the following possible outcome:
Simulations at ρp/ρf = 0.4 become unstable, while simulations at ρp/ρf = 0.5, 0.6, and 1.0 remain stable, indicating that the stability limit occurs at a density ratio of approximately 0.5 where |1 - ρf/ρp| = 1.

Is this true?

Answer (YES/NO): YES